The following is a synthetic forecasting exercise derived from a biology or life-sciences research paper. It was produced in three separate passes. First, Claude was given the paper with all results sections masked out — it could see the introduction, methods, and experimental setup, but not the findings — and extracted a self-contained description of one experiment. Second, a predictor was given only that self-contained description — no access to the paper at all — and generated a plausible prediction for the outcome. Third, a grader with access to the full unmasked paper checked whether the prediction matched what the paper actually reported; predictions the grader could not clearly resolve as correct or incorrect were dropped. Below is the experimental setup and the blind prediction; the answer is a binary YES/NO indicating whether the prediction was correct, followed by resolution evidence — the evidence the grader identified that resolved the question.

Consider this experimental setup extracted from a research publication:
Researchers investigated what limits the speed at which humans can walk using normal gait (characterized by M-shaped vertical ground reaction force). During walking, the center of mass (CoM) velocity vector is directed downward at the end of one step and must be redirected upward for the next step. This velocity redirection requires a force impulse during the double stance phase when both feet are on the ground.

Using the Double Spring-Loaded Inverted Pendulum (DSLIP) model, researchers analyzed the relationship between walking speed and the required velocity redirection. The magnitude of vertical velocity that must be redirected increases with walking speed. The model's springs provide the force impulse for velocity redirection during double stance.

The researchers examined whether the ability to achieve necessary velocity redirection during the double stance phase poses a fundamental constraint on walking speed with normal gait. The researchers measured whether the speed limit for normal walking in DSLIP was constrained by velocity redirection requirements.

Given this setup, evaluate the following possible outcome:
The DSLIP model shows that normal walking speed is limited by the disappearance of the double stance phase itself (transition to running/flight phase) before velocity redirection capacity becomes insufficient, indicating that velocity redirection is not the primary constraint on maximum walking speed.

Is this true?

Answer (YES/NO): NO